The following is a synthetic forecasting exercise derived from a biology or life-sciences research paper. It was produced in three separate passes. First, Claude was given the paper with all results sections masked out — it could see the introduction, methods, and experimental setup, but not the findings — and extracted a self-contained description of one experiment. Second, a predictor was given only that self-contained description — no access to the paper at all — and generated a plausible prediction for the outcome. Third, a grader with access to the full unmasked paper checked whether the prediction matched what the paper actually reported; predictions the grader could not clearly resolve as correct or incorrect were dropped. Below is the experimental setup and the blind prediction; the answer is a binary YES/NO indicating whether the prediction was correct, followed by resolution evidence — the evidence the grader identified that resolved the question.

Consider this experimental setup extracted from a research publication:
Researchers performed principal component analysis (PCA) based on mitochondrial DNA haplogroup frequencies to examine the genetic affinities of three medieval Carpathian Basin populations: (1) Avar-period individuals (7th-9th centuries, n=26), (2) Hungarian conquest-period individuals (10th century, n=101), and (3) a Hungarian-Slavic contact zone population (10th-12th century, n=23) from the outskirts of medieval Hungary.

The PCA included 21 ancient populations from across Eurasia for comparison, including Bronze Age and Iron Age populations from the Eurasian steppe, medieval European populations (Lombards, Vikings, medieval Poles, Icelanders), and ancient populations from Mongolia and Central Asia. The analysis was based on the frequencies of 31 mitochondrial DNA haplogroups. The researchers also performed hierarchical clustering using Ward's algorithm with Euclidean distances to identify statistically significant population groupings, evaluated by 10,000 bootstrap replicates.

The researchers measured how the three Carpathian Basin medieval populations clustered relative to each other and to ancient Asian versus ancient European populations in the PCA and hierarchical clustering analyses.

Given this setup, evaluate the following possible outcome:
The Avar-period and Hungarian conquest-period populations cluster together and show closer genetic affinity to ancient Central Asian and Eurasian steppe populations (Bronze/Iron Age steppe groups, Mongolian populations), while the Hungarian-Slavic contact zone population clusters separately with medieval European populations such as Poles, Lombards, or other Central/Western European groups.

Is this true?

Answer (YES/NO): NO